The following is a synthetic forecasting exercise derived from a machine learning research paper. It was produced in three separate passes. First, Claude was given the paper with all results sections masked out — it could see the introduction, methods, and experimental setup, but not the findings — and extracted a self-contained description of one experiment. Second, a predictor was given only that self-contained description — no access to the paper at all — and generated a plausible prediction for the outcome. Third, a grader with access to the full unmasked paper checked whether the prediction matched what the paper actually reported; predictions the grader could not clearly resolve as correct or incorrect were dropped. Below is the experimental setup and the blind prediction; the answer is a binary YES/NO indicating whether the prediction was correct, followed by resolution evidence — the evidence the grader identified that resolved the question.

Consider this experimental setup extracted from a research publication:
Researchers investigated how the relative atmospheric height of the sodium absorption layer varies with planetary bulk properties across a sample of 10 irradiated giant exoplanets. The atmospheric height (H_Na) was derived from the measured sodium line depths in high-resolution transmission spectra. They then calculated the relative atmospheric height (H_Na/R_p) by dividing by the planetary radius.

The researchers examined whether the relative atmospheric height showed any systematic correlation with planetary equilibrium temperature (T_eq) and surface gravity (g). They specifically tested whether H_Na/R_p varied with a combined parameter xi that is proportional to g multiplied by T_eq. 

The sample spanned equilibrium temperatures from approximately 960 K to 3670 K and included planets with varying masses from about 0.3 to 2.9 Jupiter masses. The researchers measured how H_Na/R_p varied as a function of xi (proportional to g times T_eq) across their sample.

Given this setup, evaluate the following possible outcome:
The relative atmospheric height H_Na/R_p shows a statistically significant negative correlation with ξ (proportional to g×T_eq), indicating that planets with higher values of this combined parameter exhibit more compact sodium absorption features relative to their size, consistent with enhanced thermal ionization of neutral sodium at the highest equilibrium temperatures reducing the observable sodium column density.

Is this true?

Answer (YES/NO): YES